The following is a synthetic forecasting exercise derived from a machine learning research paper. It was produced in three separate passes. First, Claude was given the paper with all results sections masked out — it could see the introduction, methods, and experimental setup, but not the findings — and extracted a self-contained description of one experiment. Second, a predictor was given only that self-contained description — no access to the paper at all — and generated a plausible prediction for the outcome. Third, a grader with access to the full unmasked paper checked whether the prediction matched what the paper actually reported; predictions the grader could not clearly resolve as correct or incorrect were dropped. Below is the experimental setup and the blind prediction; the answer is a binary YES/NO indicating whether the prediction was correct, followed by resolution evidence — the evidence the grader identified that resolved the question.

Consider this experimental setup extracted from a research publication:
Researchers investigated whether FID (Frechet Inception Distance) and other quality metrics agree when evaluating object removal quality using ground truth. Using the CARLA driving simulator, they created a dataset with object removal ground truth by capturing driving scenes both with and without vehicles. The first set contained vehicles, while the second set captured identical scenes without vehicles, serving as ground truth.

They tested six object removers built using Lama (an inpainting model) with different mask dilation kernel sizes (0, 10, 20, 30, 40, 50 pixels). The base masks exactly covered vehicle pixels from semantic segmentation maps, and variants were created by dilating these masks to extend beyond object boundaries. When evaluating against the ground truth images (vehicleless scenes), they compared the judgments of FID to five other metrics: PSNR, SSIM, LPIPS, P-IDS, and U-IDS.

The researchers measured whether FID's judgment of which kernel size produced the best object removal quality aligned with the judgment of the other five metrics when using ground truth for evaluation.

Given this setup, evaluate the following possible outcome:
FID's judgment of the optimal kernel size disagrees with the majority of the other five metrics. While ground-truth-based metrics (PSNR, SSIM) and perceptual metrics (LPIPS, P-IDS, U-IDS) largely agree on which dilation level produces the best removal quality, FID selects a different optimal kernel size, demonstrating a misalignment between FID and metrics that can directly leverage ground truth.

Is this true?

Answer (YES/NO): YES